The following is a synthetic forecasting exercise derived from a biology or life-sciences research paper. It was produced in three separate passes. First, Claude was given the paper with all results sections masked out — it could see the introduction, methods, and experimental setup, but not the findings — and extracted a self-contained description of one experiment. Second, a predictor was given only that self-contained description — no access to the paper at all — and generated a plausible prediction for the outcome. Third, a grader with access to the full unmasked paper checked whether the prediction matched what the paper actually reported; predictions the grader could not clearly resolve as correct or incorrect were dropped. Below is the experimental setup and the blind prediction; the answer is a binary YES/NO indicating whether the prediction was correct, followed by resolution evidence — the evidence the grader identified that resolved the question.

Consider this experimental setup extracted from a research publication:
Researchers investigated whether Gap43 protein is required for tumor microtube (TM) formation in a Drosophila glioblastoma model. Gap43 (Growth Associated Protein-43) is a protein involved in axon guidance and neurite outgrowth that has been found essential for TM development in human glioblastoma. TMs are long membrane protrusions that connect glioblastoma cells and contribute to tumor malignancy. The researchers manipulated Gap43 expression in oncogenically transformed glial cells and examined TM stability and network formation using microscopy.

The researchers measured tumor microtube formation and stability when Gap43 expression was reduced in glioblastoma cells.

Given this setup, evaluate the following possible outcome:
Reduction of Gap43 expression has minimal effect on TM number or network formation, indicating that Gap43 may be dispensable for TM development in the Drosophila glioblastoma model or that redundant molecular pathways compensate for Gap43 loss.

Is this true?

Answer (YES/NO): NO